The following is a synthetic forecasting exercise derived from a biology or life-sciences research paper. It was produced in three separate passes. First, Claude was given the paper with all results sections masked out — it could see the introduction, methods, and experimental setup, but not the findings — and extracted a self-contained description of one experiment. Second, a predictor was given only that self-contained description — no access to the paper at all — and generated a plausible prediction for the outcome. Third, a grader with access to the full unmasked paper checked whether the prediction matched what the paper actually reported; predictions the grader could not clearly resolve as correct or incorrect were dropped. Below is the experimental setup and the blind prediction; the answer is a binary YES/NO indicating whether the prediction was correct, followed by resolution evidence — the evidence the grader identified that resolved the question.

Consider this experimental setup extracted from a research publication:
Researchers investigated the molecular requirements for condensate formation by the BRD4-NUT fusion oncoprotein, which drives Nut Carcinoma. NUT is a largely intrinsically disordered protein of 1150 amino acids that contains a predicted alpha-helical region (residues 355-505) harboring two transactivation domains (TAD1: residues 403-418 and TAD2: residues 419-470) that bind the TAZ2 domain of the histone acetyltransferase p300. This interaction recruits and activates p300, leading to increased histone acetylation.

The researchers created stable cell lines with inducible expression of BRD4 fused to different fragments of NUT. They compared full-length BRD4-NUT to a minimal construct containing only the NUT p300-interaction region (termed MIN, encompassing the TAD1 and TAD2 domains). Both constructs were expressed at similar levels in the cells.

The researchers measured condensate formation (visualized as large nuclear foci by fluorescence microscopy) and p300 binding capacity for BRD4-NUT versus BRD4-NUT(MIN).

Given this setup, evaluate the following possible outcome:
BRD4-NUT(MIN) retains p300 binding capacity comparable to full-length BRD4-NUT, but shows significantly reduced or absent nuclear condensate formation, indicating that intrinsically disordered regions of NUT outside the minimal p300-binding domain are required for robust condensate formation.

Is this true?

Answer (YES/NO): NO